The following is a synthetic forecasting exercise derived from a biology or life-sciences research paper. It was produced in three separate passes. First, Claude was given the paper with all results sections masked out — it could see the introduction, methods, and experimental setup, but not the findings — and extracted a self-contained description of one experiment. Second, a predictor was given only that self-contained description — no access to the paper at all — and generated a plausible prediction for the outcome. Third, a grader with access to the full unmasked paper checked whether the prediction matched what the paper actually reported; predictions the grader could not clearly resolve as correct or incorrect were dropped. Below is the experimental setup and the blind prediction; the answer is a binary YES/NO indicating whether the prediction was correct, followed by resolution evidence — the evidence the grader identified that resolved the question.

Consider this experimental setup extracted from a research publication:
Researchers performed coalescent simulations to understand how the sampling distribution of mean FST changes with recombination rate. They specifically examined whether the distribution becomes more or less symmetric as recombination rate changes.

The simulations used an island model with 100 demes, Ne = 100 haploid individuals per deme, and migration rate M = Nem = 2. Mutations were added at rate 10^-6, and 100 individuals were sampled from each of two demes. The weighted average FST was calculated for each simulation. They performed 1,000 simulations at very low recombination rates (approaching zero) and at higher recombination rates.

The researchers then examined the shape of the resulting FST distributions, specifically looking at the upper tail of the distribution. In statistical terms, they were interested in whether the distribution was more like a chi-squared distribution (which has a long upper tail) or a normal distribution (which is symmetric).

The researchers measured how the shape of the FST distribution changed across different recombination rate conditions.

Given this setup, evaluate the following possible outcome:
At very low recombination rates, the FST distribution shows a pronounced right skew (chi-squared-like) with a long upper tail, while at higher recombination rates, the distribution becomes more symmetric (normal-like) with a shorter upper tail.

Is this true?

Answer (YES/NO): YES